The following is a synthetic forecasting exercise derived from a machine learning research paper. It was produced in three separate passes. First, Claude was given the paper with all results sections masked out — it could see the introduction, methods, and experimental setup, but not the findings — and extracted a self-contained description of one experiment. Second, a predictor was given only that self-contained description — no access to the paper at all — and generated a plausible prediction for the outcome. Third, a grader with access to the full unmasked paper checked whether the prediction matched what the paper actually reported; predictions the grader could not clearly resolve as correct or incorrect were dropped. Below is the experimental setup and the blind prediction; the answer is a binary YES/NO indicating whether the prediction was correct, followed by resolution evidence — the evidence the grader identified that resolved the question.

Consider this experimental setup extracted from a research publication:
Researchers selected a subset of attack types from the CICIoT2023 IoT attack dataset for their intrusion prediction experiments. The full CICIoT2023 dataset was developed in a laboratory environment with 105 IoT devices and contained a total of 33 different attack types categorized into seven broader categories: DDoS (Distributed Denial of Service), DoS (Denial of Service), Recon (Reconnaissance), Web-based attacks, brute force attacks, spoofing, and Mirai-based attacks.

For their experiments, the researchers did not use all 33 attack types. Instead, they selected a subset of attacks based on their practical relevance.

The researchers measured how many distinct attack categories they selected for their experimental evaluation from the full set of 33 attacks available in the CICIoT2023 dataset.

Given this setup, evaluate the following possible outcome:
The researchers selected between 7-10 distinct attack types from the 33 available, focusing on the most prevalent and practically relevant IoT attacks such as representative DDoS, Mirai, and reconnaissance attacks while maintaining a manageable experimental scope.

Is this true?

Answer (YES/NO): NO